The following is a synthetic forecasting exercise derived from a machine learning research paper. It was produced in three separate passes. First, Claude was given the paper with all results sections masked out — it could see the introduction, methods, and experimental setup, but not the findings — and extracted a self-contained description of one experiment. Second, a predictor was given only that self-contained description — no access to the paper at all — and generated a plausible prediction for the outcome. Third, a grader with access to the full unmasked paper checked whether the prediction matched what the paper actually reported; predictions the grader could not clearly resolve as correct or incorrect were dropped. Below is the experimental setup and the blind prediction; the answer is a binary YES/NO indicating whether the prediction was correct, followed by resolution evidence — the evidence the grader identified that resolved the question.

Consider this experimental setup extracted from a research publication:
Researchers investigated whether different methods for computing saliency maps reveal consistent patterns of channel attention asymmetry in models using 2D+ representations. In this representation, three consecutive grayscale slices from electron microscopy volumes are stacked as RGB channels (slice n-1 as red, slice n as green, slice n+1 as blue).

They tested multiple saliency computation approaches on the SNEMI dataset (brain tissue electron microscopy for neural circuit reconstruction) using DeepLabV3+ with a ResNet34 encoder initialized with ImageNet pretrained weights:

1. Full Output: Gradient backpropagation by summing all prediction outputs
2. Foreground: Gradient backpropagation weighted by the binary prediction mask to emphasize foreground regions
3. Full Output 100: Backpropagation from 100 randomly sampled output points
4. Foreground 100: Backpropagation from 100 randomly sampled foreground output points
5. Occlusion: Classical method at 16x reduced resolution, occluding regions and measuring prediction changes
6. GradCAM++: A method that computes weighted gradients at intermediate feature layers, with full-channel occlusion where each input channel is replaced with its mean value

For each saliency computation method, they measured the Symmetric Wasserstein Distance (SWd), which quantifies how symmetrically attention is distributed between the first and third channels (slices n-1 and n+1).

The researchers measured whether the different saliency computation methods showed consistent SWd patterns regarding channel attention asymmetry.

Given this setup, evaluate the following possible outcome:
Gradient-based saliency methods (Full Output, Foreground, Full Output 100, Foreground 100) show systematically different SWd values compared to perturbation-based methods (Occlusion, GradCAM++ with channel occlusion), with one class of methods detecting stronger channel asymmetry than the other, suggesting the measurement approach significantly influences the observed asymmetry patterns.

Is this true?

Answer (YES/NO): NO